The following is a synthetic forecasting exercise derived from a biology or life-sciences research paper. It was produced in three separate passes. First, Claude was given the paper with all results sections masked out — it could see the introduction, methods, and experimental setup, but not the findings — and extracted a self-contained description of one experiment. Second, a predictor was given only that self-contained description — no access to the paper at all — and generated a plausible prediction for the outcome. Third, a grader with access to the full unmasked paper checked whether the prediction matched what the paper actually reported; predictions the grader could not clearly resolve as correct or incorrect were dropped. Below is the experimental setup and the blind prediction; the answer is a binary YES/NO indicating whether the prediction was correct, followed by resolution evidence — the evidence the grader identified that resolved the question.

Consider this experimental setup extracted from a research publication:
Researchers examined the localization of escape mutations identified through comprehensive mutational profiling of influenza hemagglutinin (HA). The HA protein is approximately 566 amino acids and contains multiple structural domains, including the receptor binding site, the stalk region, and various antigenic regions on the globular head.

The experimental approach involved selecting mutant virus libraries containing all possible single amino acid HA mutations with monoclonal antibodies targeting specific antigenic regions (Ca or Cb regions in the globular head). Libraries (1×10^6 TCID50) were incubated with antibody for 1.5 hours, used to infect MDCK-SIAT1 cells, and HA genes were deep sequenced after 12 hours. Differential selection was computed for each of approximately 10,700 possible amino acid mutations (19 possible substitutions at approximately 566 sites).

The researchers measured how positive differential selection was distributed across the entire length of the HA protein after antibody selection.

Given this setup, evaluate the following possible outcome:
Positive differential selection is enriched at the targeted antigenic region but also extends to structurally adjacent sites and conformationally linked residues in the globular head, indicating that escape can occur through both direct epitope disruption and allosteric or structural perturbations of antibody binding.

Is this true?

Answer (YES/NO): NO